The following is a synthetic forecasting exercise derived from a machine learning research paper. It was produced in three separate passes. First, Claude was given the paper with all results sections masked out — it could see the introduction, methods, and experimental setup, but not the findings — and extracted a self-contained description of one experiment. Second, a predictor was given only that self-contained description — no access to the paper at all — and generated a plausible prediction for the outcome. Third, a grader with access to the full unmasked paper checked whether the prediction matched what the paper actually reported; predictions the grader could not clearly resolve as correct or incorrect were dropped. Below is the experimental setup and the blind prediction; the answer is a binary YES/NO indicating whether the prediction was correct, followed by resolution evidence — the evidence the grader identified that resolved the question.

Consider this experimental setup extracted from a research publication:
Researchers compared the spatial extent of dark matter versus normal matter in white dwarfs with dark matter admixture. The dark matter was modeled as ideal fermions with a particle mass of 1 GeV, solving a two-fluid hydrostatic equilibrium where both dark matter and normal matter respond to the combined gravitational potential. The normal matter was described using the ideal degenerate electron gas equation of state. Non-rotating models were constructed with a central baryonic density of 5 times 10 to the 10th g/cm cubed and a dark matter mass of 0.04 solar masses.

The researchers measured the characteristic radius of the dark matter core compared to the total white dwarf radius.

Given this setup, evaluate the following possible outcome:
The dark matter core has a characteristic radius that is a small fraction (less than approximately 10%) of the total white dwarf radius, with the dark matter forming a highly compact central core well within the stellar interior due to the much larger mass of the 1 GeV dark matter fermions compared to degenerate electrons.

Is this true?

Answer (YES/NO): YES